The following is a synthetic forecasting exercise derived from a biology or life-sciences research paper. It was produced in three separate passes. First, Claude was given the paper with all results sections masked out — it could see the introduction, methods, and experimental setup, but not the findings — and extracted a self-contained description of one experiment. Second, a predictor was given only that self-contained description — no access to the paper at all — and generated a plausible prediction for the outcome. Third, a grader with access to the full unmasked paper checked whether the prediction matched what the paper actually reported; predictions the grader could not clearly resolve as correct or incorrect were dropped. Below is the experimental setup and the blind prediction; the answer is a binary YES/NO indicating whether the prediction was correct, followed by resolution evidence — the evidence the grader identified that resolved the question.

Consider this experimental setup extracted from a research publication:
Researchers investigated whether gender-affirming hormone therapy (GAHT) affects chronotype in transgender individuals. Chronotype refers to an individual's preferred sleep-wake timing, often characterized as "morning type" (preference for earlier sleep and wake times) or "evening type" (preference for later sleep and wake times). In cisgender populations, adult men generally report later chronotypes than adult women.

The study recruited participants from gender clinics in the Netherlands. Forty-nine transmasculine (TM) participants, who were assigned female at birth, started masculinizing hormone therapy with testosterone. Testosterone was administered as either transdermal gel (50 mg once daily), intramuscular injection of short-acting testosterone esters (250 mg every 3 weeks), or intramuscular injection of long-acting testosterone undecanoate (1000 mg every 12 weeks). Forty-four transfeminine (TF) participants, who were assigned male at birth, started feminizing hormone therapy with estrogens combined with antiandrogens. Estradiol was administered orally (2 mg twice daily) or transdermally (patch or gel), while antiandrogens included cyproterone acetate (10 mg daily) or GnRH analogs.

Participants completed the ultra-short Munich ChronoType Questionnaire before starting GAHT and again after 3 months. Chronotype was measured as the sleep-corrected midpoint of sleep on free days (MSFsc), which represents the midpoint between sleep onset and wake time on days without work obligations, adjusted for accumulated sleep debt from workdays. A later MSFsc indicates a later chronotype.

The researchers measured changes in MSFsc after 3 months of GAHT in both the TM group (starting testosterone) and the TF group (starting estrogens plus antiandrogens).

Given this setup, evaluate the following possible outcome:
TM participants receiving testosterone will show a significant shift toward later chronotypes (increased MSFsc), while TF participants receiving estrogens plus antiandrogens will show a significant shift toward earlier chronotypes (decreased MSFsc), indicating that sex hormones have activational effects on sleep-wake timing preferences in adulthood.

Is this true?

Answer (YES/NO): YES